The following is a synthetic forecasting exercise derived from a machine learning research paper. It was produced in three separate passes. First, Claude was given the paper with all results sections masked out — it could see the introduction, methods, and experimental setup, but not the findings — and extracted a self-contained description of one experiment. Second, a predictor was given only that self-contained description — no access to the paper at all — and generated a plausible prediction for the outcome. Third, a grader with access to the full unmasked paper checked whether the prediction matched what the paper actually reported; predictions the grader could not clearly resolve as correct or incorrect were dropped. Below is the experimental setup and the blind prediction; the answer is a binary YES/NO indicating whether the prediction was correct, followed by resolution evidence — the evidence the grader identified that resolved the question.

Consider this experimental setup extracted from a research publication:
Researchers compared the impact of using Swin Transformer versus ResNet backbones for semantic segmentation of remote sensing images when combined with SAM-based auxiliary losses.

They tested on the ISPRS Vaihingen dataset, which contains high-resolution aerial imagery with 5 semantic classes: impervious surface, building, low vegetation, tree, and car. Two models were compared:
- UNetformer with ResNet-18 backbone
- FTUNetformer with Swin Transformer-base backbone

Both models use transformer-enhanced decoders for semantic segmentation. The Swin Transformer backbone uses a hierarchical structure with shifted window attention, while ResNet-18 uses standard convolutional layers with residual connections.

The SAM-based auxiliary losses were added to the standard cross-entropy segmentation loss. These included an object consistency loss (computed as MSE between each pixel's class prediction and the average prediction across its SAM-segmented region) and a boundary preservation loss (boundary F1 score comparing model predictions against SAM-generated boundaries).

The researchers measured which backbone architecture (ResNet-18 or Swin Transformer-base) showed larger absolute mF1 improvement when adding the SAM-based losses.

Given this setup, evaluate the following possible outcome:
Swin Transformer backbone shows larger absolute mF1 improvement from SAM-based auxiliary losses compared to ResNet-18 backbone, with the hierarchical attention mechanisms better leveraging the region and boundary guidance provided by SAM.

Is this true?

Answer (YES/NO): YES